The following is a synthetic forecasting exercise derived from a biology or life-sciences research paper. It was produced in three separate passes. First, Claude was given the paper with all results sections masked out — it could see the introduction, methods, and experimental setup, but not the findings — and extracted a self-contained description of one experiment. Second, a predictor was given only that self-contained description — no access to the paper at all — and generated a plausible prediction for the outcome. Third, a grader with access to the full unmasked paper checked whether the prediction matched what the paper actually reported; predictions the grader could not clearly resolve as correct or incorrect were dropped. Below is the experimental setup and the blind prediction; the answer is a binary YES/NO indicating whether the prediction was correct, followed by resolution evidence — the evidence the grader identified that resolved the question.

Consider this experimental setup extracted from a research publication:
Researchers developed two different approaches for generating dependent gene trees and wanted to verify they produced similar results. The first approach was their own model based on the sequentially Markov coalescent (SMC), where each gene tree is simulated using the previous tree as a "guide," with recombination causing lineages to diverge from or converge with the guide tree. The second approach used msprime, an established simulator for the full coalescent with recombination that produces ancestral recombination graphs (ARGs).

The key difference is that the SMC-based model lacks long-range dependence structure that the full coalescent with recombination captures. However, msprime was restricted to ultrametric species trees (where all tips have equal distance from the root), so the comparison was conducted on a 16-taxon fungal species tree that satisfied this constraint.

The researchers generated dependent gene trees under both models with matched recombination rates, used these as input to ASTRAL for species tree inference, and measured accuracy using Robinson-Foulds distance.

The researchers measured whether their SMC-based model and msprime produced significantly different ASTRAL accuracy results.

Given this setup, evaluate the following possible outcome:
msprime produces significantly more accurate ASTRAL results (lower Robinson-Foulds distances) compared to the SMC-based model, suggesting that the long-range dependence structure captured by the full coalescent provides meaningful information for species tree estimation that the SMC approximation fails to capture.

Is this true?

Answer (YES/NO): NO